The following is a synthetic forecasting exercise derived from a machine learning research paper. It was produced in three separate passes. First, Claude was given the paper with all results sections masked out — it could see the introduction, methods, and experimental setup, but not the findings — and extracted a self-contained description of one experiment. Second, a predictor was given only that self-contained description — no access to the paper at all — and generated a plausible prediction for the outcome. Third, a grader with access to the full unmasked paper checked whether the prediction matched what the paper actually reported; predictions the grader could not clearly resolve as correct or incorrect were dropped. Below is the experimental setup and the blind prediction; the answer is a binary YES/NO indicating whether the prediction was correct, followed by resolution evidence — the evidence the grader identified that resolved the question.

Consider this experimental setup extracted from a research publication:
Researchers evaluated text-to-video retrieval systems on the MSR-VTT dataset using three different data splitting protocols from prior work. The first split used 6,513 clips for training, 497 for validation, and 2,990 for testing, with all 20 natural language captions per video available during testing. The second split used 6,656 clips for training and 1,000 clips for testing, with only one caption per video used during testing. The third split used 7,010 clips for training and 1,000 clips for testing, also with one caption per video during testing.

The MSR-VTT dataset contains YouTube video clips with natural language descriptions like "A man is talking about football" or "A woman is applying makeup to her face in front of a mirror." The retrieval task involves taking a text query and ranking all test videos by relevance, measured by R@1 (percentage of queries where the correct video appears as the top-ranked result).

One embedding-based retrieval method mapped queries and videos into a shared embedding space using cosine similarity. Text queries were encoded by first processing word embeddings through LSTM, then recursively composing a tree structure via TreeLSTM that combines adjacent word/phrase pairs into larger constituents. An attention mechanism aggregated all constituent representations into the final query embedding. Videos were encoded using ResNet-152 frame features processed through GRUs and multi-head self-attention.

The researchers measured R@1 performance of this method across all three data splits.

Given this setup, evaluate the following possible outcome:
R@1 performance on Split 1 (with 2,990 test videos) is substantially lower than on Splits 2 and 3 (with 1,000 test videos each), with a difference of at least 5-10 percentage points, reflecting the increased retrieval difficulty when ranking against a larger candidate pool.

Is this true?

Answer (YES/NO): YES